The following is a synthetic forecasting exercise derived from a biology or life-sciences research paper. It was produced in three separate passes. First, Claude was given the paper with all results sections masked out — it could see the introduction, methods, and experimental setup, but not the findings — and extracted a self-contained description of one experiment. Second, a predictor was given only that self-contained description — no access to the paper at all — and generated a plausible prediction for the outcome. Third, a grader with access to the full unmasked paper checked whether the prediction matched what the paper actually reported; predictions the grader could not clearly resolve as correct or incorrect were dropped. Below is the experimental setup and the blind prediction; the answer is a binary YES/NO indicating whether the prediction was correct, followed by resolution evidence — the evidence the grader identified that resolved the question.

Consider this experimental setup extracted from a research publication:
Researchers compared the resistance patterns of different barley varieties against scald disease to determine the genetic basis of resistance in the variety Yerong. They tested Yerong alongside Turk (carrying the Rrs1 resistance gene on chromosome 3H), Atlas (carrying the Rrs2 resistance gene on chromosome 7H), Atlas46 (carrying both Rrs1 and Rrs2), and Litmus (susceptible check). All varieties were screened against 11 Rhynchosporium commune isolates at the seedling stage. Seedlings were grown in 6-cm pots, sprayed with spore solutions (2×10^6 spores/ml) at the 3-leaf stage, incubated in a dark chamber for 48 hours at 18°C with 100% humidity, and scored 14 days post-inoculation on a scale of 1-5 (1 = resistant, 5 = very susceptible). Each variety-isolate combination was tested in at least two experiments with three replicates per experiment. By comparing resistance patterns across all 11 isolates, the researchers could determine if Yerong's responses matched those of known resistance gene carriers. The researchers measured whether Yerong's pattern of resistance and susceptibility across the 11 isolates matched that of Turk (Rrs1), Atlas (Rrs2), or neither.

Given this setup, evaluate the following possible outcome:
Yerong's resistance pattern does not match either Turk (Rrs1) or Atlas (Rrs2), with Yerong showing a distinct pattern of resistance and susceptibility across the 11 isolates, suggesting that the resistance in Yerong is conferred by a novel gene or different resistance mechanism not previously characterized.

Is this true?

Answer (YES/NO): YES